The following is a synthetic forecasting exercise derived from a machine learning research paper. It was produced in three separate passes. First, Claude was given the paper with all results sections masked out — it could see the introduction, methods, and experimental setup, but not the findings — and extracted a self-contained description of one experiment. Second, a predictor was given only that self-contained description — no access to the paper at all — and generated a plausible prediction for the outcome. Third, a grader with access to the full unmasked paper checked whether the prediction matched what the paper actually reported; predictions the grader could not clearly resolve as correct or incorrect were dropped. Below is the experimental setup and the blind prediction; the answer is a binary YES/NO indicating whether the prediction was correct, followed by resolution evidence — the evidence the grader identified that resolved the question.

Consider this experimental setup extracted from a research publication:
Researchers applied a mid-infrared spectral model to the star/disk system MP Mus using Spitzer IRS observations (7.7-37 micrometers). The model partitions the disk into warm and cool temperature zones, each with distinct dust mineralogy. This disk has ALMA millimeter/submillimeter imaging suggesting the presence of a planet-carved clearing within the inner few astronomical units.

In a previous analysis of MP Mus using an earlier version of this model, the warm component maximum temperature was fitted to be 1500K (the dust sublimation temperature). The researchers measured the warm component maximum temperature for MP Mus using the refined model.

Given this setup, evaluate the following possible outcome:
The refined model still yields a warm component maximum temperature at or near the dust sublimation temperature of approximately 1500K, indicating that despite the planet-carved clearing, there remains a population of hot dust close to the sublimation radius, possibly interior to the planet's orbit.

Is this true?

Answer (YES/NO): NO